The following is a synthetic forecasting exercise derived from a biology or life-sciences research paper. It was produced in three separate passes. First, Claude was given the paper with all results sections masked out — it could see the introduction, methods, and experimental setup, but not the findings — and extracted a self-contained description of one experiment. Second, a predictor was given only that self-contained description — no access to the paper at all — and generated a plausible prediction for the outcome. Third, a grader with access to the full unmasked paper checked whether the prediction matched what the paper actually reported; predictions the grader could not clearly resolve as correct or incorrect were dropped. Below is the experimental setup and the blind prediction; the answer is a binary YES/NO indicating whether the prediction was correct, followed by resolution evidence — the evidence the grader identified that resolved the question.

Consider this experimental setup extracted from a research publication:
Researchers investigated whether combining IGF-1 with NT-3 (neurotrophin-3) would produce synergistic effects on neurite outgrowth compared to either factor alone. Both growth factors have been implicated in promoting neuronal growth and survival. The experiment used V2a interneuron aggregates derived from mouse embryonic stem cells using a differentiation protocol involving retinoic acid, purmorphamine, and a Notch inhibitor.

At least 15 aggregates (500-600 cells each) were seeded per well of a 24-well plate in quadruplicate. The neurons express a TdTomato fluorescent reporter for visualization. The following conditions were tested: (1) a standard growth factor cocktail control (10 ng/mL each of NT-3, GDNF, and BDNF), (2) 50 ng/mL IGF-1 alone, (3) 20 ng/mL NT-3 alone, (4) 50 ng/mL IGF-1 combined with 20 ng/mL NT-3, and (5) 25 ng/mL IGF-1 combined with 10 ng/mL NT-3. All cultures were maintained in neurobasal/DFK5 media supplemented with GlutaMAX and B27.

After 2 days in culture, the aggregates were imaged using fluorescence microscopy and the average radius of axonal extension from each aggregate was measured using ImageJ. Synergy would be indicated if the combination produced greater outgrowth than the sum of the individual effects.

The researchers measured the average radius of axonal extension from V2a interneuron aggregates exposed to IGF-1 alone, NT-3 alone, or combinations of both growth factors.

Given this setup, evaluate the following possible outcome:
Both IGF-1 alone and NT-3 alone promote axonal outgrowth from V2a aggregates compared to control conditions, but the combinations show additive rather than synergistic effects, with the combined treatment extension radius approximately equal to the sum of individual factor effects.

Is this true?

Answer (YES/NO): NO